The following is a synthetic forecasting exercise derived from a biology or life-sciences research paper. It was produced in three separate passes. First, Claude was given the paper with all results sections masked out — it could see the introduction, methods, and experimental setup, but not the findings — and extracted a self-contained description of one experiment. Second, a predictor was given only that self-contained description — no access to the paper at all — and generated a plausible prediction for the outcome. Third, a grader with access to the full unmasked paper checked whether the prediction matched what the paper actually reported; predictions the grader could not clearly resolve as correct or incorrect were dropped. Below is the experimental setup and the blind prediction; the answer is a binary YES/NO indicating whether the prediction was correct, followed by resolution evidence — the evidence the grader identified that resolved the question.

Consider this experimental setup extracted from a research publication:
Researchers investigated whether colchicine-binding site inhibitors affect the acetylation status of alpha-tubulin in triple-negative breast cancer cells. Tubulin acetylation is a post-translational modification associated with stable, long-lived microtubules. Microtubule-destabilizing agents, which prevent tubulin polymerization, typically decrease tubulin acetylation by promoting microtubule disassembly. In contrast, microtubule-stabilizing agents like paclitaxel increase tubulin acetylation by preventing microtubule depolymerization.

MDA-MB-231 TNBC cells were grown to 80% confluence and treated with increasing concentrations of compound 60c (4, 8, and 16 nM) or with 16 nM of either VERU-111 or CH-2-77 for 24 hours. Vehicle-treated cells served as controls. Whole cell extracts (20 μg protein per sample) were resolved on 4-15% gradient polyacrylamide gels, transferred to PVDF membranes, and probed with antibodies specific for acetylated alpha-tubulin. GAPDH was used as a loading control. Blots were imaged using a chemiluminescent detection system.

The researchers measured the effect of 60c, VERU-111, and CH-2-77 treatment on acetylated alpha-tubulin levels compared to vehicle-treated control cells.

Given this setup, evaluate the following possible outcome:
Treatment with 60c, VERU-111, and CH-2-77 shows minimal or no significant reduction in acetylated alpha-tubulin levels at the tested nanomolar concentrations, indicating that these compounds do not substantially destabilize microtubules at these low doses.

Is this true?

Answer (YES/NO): NO